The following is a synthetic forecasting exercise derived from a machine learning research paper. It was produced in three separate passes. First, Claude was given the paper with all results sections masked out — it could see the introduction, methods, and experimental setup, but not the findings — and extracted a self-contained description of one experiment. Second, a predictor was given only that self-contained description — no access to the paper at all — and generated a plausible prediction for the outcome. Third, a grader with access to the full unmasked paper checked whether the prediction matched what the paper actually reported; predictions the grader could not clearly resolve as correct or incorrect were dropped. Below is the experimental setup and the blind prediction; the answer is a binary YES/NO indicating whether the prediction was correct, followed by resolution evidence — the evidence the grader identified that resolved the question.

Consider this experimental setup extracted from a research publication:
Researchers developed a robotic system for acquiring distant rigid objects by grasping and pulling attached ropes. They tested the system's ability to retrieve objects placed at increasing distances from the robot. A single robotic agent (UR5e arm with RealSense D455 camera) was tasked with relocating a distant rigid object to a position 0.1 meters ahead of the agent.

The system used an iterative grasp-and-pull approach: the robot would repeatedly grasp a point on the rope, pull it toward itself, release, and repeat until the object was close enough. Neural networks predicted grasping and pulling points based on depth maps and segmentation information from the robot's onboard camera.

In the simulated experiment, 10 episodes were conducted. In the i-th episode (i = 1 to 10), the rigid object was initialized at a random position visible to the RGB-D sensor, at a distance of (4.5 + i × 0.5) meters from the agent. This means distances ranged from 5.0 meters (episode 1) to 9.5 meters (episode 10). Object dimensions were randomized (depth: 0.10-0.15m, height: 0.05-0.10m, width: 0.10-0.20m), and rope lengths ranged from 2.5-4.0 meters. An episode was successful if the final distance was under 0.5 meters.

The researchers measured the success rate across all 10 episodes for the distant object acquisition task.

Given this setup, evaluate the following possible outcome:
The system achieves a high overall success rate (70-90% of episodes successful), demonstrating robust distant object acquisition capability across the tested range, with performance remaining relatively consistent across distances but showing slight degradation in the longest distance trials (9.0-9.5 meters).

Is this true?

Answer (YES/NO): NO